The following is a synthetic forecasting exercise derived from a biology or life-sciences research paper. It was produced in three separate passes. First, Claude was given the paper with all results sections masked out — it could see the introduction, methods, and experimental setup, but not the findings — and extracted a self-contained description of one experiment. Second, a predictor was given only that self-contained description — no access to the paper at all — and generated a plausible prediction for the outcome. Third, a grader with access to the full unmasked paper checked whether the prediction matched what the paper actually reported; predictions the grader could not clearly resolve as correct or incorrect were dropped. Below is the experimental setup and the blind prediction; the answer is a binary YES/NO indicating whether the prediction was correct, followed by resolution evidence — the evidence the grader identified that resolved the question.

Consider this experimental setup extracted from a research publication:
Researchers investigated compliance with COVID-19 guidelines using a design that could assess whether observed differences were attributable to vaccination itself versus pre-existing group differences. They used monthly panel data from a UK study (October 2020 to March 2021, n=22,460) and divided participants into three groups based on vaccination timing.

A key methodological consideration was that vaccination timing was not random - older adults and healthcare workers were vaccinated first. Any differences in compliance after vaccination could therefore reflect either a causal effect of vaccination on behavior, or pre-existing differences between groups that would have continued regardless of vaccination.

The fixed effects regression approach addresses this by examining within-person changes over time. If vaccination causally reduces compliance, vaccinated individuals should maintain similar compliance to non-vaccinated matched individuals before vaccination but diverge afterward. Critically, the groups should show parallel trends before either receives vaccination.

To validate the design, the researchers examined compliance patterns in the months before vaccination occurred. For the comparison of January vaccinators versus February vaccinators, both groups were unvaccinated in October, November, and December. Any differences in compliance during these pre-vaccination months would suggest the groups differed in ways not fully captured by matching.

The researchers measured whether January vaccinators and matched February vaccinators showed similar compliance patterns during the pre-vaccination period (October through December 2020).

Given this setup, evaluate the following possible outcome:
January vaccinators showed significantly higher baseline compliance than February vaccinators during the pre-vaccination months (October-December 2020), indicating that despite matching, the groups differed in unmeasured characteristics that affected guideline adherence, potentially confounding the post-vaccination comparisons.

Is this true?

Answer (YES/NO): NO